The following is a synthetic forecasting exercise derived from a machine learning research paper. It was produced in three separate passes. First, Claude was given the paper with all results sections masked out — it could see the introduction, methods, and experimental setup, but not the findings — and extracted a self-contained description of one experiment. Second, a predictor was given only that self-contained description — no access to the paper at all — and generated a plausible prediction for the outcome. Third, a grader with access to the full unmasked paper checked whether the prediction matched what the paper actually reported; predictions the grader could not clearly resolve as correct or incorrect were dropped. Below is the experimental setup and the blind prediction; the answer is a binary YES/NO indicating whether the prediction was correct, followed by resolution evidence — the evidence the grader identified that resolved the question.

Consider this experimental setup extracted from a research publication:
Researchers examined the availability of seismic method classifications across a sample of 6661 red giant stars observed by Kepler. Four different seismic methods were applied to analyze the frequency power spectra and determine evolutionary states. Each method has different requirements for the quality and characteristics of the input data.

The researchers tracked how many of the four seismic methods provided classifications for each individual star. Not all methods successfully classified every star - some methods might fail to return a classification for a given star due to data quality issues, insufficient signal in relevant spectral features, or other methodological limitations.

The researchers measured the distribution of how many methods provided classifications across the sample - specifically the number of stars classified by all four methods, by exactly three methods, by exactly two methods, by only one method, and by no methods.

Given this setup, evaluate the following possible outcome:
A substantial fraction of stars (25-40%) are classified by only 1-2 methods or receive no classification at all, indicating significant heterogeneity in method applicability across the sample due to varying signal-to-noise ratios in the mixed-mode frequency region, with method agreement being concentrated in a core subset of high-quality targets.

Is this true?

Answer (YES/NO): NO